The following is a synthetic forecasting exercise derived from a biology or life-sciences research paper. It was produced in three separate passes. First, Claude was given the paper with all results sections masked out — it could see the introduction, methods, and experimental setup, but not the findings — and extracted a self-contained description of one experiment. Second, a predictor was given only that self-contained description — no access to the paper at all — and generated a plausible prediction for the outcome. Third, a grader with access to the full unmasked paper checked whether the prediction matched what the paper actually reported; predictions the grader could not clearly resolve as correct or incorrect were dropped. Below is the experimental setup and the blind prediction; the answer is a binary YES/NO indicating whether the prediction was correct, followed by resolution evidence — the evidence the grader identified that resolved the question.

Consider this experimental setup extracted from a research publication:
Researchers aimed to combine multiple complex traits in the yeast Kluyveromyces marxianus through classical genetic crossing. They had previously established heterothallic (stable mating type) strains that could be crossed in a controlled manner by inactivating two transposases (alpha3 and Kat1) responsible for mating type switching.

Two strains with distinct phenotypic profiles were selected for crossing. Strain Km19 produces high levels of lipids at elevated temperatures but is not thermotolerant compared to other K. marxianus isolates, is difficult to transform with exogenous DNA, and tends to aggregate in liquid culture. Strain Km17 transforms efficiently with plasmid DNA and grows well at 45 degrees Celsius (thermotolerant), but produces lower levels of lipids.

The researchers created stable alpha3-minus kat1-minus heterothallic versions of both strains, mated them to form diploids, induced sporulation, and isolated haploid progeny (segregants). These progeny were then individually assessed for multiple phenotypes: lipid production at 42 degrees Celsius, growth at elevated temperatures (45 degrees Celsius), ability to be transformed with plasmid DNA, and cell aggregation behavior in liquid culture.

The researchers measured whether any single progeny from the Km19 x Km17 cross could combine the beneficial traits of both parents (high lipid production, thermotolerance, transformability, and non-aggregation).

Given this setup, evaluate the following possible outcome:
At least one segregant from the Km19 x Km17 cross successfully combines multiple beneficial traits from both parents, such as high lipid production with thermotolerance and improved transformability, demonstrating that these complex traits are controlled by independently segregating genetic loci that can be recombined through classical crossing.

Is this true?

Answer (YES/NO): YES